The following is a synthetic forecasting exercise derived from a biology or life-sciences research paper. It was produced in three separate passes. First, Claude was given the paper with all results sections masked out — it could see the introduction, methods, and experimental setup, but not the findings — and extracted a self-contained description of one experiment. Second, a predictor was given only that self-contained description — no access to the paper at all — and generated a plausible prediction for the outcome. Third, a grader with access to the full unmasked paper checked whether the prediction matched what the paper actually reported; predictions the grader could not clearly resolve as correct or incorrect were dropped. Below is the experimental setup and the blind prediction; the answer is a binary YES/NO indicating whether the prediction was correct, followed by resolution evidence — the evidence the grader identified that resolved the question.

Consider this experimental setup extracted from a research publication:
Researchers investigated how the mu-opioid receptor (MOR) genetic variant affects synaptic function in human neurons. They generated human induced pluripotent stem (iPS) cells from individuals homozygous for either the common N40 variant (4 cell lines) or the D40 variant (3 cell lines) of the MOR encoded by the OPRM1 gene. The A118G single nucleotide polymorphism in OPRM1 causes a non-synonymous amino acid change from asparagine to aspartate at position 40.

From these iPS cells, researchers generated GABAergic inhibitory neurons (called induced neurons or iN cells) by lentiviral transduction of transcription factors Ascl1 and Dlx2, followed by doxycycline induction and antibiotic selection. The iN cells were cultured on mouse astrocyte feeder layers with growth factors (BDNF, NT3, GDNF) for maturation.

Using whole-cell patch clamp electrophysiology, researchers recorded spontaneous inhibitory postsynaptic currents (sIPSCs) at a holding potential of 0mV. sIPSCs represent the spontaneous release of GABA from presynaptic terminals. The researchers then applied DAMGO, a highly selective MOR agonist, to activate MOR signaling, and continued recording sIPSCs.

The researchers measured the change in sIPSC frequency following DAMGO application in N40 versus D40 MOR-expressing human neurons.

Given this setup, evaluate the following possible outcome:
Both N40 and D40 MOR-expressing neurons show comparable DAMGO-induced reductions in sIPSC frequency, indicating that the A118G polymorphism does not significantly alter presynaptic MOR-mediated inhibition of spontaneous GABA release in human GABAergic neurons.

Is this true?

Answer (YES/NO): NO